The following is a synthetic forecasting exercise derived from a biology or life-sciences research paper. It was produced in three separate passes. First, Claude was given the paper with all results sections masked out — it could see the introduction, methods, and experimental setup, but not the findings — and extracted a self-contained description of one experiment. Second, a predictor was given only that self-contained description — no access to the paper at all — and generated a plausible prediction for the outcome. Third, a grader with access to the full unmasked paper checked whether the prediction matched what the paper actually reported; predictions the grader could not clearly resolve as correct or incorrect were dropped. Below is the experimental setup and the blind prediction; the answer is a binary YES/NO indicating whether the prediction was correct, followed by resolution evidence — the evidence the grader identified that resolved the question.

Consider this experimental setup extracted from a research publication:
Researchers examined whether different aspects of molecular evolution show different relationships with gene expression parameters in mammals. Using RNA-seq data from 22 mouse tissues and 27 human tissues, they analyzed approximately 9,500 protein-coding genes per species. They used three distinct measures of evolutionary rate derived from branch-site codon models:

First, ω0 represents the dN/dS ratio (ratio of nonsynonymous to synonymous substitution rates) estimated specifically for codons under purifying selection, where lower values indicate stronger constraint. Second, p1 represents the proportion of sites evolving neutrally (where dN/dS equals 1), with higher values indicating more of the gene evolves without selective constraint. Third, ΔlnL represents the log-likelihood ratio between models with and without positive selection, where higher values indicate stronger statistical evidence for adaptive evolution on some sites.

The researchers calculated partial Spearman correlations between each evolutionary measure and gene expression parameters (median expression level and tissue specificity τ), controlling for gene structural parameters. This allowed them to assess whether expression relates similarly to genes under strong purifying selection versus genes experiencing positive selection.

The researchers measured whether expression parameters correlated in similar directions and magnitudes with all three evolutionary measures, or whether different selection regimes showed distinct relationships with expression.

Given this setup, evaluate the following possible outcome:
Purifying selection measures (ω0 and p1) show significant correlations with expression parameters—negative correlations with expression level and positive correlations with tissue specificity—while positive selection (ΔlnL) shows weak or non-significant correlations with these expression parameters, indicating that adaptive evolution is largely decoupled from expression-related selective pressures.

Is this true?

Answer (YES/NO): NO